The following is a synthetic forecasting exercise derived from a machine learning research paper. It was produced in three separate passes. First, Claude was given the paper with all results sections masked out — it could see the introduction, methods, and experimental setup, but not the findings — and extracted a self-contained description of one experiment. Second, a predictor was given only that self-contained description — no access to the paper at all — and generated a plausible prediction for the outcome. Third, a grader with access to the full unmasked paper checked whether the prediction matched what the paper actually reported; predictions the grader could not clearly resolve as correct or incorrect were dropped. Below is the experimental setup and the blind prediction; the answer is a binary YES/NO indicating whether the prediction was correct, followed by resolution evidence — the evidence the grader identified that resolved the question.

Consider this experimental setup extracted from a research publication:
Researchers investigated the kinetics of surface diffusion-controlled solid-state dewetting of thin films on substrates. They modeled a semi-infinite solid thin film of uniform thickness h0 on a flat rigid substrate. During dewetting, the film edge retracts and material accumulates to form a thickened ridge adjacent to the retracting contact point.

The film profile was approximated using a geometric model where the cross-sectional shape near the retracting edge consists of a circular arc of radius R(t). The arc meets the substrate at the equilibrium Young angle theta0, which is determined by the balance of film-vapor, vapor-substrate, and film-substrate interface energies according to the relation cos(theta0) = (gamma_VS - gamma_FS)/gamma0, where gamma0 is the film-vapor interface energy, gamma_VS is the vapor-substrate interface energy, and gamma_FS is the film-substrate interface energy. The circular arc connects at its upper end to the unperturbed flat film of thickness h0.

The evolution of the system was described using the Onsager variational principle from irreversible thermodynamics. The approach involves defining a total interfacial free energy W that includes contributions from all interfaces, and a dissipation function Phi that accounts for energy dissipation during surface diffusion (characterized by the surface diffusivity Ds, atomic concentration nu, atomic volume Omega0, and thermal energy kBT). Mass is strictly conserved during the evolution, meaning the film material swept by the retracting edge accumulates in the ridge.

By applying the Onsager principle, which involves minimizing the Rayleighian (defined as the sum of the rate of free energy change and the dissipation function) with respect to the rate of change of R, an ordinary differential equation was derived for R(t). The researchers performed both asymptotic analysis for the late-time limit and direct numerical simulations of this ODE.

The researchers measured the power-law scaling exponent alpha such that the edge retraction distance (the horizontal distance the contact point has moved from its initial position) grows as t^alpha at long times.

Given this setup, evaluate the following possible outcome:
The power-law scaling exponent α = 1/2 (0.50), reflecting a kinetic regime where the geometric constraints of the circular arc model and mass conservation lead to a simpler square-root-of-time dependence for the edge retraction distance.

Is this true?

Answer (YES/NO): NO